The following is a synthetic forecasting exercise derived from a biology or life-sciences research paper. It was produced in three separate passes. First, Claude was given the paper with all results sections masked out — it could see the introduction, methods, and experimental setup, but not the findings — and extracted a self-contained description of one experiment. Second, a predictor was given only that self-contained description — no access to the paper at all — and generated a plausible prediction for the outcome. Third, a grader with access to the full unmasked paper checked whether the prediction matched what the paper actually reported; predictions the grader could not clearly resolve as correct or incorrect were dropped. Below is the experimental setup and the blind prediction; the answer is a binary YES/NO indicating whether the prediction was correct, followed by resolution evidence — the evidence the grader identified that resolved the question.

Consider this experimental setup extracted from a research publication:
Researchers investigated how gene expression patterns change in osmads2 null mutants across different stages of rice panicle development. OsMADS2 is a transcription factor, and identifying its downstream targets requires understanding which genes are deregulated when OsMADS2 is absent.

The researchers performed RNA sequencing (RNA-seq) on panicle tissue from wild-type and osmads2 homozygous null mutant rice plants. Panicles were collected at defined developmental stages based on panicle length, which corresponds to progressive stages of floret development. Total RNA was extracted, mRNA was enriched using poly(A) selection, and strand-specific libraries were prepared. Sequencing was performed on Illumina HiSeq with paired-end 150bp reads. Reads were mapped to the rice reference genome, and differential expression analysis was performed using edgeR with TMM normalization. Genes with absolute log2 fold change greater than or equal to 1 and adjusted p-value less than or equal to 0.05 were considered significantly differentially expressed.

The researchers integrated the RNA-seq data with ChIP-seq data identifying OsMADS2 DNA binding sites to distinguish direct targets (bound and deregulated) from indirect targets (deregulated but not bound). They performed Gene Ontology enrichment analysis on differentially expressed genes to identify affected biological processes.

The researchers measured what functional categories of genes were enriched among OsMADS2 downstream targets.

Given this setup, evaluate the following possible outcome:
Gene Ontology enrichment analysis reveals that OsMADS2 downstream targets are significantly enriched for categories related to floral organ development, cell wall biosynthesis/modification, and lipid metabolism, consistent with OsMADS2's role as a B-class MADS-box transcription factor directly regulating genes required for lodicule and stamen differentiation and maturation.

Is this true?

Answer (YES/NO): NO